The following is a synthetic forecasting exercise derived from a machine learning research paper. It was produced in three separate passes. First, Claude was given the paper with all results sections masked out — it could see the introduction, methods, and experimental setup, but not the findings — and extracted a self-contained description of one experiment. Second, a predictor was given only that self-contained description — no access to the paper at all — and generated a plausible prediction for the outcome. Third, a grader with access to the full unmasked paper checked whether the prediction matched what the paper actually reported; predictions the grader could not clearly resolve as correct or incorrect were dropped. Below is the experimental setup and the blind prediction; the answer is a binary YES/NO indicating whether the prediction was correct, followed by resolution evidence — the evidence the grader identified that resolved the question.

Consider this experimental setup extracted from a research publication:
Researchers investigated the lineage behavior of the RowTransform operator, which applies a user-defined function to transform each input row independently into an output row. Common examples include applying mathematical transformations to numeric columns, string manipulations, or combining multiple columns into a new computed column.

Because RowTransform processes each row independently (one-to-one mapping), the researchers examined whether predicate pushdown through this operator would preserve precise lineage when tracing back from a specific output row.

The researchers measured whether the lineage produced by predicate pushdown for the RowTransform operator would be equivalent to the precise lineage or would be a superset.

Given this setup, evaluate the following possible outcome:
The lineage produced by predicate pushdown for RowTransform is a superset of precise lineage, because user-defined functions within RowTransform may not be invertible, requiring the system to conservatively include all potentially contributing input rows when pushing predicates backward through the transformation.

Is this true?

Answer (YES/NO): NO